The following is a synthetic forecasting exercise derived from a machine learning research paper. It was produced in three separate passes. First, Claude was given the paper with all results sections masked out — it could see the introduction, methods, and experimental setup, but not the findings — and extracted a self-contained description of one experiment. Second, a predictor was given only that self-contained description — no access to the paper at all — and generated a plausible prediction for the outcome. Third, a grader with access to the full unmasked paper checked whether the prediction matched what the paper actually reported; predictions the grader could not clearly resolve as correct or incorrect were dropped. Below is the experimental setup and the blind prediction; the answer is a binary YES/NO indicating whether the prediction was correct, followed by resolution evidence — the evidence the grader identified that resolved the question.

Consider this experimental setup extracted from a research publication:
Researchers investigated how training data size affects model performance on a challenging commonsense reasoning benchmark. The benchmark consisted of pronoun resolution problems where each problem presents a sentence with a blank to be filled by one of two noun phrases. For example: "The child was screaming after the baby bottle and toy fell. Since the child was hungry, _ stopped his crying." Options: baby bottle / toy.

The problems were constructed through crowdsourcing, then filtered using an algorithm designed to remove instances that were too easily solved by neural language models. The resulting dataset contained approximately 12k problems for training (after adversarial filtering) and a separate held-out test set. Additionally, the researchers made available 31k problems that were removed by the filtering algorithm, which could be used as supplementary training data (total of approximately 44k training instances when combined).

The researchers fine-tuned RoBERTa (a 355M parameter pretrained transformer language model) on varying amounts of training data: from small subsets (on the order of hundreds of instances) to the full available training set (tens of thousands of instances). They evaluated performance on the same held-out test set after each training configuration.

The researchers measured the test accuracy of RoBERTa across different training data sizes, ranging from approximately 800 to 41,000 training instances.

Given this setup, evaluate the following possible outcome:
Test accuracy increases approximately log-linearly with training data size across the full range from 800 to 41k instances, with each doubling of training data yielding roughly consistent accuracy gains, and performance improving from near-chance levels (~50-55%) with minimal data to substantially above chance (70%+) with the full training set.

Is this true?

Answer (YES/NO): NO